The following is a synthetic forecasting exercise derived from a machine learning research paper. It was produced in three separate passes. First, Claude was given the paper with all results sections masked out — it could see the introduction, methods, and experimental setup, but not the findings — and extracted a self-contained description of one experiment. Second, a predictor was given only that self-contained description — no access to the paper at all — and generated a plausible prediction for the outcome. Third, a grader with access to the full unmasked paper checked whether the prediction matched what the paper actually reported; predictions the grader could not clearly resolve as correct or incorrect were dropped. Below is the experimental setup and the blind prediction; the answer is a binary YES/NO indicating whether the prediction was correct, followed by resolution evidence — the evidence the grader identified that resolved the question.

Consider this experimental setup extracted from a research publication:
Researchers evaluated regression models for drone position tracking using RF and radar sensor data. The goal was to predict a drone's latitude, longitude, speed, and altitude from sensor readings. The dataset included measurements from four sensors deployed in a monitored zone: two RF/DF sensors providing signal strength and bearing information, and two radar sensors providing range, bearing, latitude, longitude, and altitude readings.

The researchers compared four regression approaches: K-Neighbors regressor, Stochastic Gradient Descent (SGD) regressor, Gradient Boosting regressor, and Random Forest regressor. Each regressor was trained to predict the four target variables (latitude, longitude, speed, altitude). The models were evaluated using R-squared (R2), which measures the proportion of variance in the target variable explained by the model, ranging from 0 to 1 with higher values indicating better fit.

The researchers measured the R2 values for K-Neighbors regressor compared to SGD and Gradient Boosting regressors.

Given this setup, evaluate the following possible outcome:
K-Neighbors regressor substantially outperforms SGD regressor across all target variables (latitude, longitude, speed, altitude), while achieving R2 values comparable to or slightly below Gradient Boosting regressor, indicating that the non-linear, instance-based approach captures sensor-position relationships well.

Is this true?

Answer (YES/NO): NO